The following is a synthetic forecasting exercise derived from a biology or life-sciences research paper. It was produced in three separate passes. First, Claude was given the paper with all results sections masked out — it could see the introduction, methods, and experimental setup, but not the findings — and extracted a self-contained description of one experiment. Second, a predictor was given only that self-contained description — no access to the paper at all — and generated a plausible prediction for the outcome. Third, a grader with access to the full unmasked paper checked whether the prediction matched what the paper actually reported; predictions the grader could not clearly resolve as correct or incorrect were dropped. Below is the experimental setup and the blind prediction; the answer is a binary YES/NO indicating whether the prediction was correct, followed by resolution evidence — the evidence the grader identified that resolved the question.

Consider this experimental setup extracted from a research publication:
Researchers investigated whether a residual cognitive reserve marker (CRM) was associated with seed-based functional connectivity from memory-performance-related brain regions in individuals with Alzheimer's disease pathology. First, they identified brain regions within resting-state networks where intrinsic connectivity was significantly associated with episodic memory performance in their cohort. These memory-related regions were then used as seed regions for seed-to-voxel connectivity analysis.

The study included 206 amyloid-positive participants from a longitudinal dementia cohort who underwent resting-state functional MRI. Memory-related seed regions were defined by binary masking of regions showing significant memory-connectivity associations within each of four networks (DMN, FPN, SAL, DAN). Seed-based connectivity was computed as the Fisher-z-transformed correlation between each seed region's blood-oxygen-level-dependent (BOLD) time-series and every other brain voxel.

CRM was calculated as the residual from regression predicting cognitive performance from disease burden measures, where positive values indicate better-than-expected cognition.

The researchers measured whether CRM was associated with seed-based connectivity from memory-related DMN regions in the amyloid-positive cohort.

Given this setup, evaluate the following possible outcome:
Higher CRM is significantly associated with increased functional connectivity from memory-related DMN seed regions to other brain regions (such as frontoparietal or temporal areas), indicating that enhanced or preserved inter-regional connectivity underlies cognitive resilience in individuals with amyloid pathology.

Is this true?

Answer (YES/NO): NO